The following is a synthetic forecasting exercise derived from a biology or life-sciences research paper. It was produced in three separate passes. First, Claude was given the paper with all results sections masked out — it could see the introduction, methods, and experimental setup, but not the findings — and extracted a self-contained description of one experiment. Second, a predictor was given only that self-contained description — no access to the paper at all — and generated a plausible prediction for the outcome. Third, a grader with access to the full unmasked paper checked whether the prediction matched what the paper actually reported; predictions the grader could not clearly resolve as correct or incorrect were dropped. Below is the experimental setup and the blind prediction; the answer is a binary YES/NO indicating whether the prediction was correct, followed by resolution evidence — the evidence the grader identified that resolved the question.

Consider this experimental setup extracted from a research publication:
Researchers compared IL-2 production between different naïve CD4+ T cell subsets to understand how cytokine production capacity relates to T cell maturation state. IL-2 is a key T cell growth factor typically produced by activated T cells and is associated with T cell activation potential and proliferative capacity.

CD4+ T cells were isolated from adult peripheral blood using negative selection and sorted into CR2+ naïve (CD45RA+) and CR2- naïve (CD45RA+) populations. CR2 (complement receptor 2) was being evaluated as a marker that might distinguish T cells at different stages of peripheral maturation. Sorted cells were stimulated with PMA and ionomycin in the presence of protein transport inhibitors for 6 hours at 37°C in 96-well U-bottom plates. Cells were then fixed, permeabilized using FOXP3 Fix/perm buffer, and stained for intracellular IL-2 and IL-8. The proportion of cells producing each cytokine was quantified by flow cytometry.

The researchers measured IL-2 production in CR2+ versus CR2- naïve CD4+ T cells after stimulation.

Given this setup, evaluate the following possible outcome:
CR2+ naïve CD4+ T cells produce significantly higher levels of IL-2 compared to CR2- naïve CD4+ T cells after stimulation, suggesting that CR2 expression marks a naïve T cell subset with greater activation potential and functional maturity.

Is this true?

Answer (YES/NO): NO